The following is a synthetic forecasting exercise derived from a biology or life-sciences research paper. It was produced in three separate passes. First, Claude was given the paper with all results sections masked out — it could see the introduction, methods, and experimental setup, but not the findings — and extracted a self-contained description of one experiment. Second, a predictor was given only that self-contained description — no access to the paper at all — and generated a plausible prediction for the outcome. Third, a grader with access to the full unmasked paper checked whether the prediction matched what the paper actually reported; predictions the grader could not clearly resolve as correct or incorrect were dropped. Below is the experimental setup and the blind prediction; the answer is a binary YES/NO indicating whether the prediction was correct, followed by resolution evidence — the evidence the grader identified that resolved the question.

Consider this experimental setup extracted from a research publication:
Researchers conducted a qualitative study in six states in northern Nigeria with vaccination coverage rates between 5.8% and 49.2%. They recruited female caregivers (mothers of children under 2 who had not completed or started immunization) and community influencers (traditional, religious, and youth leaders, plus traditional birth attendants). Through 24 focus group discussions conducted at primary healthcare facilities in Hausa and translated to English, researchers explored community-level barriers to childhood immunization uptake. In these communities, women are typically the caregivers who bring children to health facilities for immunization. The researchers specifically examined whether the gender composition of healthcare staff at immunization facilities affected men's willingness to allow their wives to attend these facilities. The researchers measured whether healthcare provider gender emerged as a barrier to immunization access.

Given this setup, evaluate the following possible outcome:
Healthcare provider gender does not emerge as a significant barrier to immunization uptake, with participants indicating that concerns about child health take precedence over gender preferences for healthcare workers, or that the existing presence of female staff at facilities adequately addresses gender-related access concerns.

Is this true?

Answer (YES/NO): NO